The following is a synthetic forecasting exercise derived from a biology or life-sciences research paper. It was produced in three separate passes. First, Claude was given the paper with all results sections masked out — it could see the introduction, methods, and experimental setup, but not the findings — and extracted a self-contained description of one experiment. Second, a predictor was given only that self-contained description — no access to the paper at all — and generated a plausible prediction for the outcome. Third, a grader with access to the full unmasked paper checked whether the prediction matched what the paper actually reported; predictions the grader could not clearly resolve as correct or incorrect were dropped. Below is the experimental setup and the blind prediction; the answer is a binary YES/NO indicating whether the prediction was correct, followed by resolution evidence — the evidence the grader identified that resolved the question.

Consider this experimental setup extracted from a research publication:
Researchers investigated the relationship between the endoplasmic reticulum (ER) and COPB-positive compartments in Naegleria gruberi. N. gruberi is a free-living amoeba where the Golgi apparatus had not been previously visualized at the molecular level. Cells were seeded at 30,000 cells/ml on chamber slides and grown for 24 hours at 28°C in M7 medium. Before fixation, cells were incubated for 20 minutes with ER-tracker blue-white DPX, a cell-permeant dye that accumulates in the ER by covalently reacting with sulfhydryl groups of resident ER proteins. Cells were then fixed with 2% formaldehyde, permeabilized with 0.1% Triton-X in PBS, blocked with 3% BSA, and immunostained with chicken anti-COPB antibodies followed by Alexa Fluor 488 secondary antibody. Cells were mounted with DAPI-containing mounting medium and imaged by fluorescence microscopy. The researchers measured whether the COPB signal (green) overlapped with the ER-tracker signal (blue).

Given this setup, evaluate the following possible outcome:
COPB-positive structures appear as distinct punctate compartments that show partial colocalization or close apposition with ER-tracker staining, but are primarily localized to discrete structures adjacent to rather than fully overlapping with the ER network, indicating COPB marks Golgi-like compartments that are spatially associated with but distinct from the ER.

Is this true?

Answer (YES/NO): NO